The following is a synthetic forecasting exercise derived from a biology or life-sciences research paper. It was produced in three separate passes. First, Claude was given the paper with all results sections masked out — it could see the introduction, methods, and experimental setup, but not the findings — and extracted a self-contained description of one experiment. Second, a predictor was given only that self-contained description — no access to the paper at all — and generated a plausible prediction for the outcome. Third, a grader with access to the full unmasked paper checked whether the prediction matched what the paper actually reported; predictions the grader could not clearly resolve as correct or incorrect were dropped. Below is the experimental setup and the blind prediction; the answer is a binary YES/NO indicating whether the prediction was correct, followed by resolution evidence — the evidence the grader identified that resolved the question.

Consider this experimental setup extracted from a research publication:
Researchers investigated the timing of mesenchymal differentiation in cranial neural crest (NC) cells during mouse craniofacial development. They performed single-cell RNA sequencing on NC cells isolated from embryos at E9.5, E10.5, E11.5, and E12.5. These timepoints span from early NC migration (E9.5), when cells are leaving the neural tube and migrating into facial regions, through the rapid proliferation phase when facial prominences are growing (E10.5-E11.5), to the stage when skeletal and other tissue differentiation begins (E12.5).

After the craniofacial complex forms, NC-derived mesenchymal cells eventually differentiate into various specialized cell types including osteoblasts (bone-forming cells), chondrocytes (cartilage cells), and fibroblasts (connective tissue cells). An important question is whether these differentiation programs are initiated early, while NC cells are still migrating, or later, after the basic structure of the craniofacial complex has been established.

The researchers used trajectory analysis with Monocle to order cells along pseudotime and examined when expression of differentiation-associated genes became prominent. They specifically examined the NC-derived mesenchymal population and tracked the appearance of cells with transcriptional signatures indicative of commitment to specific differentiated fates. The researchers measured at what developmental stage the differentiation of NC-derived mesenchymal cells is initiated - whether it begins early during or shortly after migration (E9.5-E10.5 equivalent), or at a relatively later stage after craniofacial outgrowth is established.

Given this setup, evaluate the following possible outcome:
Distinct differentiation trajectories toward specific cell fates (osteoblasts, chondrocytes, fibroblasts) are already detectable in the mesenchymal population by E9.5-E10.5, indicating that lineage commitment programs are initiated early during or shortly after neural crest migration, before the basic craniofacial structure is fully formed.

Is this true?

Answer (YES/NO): NO